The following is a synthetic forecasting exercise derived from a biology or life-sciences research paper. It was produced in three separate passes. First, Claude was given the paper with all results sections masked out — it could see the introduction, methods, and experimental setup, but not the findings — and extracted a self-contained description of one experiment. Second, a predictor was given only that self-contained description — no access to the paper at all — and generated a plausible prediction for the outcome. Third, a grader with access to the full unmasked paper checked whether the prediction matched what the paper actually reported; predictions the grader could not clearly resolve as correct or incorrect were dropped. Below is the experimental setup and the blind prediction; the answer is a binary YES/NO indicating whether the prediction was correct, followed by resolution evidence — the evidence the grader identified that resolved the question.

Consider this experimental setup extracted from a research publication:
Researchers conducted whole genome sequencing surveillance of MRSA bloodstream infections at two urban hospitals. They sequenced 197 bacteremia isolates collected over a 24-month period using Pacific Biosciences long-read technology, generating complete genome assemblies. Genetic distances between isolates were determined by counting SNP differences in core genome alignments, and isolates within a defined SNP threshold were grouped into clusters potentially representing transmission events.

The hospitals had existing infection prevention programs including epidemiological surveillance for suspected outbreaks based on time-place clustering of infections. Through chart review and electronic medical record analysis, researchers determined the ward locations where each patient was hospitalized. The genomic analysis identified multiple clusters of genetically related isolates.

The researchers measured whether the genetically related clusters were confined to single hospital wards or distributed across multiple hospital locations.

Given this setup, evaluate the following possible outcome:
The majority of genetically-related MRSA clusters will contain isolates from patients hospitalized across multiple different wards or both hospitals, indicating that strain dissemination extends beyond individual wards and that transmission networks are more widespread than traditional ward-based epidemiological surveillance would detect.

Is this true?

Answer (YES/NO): YES